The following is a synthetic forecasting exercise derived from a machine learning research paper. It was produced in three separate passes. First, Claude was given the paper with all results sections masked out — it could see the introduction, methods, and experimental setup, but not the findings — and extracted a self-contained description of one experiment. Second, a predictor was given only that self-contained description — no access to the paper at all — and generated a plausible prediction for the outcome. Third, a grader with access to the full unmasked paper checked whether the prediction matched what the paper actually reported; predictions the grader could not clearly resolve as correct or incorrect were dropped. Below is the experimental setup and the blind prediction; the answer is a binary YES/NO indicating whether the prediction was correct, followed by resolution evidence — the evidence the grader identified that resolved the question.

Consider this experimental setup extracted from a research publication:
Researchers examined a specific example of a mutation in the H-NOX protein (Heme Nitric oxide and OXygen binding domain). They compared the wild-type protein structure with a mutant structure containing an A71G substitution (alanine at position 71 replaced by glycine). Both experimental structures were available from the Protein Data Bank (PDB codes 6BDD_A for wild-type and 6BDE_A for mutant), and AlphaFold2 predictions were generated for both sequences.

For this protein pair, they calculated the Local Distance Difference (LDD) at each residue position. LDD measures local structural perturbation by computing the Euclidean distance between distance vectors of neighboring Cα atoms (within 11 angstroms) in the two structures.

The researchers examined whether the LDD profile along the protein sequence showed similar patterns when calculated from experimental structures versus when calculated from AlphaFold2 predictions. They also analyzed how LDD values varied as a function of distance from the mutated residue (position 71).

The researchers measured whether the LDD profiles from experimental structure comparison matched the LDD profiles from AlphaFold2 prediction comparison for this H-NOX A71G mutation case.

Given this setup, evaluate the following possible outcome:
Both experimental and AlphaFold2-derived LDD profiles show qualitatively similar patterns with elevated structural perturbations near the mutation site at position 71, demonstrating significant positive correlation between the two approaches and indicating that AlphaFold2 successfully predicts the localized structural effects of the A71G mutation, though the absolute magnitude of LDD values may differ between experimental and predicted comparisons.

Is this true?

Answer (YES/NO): YES